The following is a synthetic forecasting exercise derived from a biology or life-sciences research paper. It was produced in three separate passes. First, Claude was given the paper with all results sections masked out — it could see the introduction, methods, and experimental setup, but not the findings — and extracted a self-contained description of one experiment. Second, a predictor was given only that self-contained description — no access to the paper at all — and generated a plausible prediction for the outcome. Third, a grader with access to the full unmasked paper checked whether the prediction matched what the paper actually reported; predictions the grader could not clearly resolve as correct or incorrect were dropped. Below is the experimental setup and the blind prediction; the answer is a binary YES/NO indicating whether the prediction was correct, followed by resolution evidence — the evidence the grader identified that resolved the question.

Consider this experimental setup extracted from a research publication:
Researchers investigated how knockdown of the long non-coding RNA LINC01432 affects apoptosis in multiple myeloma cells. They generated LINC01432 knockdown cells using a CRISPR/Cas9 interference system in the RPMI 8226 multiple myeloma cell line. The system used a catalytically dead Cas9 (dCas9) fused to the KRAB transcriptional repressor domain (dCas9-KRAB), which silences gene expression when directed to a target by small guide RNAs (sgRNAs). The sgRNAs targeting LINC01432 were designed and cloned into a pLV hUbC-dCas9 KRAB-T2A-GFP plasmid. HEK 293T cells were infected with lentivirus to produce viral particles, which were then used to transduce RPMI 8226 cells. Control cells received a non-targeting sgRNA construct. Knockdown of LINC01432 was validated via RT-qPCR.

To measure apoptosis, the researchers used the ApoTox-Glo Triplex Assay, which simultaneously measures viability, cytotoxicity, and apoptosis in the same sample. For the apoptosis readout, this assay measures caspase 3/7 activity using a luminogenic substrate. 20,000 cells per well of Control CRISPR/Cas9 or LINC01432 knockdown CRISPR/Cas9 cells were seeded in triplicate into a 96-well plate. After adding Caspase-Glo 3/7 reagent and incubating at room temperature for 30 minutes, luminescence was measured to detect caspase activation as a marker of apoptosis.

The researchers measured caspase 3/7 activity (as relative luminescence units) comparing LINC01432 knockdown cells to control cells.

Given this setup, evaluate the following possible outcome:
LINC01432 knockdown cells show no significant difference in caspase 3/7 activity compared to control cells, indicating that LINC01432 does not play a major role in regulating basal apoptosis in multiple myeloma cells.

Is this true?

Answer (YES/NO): NO